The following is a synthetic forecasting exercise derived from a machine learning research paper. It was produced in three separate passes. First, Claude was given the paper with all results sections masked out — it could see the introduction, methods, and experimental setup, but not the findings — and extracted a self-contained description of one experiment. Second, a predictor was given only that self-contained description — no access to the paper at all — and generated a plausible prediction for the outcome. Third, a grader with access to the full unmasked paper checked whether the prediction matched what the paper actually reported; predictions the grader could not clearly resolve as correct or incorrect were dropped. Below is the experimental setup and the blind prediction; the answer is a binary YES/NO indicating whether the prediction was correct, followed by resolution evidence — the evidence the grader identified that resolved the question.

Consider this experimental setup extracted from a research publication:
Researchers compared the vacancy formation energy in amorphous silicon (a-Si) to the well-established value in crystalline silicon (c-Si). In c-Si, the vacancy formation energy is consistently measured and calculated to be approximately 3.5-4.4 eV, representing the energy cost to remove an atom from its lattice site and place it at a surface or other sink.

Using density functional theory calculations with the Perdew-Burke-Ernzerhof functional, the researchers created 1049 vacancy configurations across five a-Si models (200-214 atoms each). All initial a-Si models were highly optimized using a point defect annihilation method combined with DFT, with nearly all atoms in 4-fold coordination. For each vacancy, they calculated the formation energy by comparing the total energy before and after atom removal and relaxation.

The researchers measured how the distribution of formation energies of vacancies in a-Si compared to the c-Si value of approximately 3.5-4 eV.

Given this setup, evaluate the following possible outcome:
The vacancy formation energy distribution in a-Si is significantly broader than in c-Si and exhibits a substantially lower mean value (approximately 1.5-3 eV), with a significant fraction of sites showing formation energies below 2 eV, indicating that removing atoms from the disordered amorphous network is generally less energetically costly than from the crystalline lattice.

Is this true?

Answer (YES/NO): YES